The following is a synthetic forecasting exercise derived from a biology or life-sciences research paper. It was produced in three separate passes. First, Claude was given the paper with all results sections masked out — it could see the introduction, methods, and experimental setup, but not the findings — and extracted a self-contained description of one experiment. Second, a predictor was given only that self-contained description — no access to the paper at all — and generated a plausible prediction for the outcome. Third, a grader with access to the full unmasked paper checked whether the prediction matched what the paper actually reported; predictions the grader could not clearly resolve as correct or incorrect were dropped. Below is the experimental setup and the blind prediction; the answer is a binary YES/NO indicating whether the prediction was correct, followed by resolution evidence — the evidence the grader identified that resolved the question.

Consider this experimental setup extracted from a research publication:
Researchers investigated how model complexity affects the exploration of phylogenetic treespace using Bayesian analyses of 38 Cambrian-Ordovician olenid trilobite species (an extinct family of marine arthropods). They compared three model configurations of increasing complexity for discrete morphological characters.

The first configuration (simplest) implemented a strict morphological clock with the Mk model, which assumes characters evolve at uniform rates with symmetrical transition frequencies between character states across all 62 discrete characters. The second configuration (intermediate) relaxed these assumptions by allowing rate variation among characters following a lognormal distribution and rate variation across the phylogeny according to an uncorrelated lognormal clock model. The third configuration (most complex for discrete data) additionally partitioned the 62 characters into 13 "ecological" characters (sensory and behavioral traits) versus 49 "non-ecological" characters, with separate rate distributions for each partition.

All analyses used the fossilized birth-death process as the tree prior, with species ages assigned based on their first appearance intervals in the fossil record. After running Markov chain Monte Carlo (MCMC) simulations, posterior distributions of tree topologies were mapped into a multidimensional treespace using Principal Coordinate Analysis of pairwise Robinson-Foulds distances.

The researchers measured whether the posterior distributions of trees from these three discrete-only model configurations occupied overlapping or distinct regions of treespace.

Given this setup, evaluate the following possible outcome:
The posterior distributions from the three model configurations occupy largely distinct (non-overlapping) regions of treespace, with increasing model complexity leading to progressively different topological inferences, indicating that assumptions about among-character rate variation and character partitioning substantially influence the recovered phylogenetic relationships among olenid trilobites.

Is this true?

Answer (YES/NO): NO